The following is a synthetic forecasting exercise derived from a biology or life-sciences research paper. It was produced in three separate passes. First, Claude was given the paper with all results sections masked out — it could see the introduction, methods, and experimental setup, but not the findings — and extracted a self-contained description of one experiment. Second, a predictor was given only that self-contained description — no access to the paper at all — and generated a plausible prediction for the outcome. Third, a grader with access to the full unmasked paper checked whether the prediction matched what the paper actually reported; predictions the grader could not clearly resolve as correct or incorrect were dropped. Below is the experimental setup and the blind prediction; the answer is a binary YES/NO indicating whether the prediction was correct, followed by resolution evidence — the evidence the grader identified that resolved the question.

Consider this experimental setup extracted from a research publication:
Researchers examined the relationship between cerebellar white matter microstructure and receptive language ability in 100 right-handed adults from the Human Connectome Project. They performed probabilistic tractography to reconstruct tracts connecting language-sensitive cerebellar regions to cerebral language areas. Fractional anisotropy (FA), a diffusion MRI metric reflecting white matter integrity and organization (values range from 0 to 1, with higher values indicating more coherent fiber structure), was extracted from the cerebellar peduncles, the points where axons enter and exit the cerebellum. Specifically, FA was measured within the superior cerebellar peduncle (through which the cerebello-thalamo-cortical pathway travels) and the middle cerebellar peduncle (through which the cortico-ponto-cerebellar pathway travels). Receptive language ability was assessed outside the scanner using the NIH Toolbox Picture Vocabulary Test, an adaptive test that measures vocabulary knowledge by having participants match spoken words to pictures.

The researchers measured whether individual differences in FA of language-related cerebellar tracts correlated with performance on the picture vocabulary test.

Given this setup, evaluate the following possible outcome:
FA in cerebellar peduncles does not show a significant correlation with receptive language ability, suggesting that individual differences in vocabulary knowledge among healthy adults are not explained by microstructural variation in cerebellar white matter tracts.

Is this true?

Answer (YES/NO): NO